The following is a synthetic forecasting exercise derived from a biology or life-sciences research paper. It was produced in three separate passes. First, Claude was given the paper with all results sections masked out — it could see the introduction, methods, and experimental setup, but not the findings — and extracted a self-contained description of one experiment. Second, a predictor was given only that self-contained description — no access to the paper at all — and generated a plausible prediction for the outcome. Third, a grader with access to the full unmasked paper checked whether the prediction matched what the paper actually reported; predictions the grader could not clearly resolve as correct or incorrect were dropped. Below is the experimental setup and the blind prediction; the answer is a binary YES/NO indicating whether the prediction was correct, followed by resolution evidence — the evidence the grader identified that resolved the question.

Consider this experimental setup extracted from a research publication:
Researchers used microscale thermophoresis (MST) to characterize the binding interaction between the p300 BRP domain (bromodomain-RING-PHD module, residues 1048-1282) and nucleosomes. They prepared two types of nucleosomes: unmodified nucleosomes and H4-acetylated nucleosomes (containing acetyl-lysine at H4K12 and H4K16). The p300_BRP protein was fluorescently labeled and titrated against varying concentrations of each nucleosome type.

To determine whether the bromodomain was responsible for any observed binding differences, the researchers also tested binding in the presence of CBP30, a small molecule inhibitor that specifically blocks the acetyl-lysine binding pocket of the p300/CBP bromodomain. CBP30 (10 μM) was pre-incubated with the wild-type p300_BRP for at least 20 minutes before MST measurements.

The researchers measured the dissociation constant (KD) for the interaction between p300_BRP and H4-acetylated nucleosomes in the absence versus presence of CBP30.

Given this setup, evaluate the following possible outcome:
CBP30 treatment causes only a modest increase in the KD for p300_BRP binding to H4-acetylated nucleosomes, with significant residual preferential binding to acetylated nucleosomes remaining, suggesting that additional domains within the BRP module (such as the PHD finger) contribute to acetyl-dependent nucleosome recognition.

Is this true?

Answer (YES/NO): NO